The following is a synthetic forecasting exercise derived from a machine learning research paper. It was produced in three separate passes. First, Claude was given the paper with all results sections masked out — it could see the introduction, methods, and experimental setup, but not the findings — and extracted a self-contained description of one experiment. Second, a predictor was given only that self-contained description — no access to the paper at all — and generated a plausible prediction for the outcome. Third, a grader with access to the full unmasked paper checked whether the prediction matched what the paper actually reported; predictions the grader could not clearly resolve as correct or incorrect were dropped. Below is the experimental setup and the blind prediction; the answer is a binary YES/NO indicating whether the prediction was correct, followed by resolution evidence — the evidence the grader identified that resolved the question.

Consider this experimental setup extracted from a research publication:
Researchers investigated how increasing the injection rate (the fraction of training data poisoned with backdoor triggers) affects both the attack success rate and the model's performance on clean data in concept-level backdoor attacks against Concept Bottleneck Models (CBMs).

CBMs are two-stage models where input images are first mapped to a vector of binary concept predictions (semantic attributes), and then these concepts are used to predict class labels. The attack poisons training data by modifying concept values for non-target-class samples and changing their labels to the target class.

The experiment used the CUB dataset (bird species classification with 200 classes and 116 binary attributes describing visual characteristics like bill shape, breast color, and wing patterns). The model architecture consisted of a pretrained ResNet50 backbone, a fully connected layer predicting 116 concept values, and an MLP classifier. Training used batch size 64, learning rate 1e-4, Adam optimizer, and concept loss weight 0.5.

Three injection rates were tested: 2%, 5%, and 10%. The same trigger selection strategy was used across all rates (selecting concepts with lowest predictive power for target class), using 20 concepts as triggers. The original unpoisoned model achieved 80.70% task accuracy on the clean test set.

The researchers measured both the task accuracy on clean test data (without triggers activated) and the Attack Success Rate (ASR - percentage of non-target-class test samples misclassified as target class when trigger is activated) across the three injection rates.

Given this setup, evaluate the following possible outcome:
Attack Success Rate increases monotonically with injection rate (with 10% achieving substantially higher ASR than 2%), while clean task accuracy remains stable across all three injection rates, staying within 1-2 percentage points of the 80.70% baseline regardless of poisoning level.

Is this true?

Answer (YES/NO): NO